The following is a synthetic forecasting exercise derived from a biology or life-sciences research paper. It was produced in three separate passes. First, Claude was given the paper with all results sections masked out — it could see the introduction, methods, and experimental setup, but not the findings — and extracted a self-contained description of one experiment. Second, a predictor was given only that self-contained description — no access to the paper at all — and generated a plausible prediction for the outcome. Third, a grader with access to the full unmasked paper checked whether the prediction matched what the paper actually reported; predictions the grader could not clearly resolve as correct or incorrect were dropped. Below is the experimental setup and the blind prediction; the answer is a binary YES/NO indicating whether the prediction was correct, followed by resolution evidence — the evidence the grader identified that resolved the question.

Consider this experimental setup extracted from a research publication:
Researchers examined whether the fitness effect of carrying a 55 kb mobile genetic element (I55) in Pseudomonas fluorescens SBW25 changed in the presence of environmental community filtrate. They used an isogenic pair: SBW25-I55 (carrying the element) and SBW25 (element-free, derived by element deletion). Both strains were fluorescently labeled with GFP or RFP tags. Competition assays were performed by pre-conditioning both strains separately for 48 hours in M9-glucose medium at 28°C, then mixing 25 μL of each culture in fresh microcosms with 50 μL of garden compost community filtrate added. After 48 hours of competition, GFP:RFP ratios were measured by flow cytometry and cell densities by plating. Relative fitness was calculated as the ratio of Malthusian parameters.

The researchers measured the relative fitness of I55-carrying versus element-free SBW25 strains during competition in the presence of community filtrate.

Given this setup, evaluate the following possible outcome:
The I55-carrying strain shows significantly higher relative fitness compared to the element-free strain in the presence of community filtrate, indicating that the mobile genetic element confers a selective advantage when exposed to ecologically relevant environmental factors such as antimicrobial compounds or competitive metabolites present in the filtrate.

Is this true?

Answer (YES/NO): YES